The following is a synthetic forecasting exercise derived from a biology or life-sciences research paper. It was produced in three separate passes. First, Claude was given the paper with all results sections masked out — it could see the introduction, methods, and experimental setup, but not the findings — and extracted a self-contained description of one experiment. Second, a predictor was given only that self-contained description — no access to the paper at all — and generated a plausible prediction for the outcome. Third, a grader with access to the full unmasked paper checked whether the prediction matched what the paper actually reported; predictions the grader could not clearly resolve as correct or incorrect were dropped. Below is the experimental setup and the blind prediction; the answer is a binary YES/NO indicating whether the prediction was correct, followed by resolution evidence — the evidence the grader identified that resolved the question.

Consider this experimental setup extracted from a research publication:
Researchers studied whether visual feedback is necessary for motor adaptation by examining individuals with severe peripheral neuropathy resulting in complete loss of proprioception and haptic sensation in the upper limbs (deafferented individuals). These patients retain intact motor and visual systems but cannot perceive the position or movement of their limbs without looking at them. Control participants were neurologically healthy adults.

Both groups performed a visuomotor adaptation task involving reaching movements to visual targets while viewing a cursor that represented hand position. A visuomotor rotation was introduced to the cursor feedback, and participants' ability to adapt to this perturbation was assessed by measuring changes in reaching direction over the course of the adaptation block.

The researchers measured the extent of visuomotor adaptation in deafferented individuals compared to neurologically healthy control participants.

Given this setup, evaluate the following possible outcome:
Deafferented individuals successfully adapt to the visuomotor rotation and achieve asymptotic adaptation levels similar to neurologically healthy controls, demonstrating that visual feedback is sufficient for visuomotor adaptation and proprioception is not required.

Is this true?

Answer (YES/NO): YES